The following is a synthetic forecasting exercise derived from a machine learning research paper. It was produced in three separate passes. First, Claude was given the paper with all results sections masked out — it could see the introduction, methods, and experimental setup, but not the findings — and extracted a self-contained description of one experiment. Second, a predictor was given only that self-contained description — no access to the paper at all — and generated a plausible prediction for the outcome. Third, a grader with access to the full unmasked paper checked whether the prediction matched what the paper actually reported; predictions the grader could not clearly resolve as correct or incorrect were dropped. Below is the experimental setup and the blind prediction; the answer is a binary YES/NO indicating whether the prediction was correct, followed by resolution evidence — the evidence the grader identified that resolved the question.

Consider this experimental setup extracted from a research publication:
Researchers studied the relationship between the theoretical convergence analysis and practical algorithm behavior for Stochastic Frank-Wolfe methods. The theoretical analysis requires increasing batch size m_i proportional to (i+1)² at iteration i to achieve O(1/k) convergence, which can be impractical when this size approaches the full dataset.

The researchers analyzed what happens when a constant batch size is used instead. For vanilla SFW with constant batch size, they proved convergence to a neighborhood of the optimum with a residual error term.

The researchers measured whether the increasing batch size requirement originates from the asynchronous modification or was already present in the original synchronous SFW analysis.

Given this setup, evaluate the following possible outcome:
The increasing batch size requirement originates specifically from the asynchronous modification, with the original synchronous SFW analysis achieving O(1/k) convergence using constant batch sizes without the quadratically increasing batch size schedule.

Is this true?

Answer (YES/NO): NO